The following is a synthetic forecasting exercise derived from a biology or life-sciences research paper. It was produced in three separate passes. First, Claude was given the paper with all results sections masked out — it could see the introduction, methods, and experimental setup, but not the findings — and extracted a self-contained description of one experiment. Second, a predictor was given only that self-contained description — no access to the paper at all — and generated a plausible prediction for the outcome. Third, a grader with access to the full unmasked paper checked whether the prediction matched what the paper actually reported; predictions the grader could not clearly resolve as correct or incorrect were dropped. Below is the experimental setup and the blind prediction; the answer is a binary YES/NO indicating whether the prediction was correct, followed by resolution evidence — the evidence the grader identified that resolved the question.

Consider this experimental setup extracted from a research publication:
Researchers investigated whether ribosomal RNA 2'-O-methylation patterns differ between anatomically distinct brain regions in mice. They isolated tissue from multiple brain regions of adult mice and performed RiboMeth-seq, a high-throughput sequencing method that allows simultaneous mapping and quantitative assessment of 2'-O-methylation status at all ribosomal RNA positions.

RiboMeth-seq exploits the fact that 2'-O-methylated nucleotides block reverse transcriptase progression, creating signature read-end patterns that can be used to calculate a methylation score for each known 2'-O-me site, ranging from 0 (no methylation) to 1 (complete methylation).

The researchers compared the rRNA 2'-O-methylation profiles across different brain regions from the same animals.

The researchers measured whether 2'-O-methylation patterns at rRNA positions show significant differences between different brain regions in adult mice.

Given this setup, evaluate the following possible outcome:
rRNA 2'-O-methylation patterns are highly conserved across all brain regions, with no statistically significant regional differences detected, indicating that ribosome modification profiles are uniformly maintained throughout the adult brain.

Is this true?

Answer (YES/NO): NO